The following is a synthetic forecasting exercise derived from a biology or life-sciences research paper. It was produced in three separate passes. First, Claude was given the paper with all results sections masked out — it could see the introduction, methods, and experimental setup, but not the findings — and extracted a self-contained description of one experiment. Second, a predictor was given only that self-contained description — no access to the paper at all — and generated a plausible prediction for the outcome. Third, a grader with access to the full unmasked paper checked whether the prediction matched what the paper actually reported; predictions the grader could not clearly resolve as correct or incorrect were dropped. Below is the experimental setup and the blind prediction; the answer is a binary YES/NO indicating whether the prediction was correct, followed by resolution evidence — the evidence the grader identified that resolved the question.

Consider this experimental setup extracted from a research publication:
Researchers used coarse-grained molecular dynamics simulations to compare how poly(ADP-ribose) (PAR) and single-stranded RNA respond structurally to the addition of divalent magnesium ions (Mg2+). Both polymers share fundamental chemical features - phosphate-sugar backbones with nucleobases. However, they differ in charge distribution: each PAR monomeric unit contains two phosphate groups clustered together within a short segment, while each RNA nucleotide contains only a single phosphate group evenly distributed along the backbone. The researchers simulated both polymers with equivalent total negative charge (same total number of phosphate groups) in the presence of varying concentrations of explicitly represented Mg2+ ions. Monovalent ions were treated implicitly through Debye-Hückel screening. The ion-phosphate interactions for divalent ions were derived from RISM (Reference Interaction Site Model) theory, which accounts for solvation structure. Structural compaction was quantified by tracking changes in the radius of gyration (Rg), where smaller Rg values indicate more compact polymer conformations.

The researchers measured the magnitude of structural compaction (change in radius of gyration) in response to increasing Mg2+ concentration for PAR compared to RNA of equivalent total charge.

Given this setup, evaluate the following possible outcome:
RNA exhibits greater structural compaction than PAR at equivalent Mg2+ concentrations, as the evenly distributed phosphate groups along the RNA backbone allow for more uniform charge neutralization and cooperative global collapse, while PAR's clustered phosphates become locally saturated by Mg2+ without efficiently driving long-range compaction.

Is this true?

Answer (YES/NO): NO